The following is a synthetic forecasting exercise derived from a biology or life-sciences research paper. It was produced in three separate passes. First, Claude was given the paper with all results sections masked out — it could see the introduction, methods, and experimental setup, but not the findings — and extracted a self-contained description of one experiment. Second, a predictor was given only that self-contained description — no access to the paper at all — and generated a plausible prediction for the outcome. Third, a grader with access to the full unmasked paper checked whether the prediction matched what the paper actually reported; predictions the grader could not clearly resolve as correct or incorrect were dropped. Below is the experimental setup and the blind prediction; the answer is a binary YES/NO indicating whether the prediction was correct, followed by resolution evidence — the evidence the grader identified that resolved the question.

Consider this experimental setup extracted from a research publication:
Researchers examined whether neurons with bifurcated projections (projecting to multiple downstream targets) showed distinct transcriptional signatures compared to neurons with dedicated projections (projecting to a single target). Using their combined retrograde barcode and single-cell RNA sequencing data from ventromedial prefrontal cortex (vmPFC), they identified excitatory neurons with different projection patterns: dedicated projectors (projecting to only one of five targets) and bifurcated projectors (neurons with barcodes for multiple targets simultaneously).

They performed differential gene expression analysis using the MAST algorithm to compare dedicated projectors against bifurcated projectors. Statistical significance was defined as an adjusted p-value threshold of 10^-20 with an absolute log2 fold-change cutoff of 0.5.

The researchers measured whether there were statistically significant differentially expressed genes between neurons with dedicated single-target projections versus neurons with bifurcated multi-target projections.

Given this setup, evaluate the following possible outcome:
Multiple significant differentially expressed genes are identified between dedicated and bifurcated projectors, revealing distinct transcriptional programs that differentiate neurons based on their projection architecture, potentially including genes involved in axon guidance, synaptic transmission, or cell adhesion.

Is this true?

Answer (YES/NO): NO